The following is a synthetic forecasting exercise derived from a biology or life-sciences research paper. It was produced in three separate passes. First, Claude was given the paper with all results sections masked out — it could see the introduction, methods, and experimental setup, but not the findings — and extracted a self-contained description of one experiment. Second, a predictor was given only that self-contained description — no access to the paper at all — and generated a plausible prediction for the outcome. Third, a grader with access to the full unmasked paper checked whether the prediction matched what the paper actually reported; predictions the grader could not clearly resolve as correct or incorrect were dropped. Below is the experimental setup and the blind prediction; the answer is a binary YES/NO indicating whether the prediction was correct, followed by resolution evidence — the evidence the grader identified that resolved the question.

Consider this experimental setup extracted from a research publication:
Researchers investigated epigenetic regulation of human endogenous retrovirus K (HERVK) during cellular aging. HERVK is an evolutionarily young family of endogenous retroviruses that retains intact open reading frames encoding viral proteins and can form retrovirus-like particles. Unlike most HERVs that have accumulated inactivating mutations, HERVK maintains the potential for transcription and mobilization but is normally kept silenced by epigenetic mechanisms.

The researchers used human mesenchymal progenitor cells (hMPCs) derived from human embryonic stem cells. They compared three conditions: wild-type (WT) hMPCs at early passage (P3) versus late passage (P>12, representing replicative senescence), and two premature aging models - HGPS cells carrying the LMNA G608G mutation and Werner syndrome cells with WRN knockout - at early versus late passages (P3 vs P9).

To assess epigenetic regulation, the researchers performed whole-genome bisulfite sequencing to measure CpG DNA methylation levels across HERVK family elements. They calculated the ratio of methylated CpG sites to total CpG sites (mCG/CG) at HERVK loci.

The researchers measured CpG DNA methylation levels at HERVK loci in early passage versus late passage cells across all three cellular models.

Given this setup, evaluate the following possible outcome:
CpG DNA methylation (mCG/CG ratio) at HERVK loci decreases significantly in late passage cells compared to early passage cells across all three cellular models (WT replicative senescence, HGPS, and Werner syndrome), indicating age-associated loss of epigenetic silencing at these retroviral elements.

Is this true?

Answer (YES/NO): YES